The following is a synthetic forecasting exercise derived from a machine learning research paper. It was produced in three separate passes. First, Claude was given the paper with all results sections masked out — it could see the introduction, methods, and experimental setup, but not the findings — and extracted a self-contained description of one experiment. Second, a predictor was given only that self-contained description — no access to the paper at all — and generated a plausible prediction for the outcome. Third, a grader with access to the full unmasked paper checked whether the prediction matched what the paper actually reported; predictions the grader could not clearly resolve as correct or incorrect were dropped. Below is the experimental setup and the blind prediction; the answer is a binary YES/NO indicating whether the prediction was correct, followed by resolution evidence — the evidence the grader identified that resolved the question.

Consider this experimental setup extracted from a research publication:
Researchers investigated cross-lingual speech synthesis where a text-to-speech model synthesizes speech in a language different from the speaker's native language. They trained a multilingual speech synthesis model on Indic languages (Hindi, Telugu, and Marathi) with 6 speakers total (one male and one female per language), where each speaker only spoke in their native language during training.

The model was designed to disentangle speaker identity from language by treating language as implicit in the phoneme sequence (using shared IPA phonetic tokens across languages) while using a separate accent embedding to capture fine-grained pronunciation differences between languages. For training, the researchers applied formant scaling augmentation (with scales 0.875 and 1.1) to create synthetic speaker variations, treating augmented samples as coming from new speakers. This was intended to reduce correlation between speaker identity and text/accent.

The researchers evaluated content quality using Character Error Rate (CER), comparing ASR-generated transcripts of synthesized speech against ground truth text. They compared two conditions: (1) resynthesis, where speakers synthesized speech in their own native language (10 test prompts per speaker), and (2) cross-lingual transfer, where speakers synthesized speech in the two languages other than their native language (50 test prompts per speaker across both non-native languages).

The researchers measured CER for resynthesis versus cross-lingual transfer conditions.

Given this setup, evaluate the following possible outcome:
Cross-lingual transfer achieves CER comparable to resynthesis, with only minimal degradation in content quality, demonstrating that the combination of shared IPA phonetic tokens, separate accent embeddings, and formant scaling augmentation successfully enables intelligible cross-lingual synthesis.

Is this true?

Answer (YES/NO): YES